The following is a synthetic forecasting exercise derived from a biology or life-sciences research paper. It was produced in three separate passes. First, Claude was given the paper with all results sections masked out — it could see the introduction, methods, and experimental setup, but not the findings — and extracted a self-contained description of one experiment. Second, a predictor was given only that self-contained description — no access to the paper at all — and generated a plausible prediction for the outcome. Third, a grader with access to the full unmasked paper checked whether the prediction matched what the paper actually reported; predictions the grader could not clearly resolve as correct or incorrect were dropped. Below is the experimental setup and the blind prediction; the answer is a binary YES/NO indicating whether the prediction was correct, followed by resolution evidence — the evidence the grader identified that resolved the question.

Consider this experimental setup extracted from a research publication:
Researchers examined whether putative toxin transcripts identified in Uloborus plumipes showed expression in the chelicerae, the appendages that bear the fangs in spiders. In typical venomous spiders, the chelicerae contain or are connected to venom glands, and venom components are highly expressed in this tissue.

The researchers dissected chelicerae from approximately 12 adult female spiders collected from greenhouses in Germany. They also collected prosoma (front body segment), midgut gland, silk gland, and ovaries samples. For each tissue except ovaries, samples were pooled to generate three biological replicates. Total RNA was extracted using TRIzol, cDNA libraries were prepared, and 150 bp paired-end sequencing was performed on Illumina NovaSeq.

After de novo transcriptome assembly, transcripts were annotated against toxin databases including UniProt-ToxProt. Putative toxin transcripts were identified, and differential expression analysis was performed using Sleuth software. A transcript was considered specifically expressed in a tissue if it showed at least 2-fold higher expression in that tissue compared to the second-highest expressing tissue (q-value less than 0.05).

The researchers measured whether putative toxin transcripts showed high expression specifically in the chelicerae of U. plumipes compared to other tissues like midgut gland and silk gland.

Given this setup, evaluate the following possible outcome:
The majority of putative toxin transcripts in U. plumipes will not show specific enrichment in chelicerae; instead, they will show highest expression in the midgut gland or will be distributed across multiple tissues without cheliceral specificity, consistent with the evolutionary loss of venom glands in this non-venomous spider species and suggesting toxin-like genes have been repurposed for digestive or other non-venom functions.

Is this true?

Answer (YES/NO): YES